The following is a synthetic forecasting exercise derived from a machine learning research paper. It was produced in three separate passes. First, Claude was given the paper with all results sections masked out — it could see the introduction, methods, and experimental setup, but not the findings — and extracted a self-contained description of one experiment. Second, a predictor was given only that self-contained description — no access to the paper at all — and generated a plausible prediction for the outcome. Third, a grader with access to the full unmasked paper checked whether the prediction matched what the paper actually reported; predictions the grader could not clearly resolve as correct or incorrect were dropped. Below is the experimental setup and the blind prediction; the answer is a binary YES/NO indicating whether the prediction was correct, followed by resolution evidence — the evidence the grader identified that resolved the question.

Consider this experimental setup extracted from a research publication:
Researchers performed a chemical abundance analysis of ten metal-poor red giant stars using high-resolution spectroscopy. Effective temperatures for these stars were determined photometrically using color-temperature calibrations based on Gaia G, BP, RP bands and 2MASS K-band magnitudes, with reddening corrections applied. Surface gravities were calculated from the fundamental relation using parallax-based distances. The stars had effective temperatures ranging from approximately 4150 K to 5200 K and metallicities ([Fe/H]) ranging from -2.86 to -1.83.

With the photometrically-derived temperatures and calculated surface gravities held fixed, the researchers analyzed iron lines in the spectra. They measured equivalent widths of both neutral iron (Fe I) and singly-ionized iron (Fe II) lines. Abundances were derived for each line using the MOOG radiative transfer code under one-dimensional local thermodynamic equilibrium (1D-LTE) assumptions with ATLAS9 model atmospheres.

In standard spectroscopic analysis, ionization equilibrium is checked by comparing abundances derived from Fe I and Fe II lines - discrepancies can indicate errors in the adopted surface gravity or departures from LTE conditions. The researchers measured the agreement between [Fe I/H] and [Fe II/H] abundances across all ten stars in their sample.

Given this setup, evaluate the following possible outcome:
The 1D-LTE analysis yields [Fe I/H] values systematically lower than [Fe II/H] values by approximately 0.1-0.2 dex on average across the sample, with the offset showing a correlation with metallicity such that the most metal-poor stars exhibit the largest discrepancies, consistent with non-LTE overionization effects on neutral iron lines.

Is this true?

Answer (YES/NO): NO